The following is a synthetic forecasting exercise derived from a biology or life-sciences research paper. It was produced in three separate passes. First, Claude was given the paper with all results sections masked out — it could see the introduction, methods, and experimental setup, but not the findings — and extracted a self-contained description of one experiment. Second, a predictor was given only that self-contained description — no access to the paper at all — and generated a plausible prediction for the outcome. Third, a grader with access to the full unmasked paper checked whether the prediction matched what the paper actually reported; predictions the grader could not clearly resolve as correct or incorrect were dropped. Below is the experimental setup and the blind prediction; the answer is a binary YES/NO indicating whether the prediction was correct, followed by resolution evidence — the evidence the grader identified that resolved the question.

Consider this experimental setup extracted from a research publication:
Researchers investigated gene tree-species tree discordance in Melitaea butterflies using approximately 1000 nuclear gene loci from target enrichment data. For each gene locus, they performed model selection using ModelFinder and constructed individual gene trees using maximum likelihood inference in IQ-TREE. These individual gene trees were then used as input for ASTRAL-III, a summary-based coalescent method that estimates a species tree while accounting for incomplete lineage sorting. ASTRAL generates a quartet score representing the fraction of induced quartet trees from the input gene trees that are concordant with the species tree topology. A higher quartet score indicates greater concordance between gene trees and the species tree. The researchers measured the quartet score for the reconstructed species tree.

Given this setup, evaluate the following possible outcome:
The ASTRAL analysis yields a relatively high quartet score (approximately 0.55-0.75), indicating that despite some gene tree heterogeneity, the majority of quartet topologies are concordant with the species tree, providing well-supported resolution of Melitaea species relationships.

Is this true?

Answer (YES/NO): NO